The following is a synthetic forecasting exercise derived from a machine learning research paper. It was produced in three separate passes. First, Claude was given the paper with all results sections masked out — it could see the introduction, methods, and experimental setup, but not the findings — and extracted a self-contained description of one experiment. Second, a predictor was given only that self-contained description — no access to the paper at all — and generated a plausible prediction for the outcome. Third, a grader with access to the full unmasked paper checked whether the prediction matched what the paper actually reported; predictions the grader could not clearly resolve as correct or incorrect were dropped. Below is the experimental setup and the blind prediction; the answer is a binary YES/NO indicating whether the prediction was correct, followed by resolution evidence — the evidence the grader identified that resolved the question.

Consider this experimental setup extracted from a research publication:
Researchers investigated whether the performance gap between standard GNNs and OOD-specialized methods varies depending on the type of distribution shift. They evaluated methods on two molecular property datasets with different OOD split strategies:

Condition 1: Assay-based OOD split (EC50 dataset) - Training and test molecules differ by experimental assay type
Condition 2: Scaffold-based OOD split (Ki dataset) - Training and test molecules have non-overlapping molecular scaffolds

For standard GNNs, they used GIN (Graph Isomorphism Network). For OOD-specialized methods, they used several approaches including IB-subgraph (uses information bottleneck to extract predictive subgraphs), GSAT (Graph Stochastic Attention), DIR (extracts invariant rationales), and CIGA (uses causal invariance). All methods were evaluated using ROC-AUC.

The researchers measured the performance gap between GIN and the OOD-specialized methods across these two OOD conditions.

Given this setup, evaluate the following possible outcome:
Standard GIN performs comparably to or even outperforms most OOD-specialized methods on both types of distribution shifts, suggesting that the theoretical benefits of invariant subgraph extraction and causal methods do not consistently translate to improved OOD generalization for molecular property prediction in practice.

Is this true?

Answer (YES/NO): NO